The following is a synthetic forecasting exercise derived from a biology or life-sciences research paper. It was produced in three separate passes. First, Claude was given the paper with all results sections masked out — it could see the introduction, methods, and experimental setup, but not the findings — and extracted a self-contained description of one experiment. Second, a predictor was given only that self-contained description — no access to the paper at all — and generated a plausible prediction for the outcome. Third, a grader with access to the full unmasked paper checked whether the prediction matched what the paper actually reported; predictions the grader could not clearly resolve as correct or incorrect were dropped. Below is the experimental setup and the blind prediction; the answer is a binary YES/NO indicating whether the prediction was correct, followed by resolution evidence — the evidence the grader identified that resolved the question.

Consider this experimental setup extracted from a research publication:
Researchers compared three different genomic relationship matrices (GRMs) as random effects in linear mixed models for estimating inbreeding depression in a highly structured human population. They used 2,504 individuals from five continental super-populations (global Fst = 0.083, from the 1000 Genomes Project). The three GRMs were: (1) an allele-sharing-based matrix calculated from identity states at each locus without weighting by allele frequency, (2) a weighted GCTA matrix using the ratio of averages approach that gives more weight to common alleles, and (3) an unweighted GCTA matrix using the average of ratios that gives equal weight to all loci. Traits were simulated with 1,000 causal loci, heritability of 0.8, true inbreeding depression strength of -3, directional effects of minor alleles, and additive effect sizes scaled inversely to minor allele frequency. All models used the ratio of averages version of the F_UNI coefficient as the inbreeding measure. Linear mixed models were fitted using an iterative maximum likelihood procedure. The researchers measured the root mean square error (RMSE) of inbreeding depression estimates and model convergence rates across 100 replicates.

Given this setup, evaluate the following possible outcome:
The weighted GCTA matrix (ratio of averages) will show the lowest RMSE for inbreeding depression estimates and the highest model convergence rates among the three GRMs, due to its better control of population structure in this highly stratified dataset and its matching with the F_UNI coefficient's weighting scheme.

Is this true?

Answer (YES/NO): NO